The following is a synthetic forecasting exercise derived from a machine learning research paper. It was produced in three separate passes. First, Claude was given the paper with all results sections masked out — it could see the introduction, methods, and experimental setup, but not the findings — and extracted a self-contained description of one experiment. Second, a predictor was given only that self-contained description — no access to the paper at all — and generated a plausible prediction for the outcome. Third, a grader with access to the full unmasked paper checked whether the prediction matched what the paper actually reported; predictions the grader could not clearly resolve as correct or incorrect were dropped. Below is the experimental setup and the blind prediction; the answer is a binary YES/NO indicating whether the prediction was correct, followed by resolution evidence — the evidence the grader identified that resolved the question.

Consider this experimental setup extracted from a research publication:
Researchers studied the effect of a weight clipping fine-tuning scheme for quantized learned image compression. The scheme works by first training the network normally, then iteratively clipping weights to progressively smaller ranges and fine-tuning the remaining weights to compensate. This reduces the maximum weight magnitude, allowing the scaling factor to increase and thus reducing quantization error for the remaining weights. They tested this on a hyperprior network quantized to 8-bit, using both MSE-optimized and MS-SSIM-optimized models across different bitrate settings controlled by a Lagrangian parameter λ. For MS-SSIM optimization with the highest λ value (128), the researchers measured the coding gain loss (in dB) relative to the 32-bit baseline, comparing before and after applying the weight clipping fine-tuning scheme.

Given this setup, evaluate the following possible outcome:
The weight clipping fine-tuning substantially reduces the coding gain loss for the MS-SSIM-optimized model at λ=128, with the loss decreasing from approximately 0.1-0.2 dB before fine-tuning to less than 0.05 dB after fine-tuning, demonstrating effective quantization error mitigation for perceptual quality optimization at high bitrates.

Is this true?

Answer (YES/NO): NO